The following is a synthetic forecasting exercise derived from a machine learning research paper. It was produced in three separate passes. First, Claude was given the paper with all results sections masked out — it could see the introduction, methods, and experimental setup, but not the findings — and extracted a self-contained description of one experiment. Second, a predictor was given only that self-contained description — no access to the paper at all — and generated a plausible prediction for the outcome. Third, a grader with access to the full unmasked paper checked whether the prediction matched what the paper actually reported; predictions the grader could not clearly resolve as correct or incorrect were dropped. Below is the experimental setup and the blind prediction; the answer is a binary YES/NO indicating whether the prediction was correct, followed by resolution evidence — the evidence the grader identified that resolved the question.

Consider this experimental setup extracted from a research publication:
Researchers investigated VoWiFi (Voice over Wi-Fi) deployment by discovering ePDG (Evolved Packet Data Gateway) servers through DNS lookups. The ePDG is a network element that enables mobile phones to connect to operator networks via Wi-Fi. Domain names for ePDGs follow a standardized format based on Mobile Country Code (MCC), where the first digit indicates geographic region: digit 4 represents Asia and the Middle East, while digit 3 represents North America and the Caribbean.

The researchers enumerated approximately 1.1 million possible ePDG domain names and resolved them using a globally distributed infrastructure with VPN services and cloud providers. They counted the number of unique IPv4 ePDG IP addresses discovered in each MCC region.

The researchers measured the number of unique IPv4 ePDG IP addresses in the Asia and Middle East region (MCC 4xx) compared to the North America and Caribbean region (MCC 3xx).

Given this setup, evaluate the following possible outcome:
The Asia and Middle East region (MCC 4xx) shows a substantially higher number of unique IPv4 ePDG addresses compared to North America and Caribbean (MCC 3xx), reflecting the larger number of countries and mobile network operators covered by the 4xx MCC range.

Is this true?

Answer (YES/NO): YES